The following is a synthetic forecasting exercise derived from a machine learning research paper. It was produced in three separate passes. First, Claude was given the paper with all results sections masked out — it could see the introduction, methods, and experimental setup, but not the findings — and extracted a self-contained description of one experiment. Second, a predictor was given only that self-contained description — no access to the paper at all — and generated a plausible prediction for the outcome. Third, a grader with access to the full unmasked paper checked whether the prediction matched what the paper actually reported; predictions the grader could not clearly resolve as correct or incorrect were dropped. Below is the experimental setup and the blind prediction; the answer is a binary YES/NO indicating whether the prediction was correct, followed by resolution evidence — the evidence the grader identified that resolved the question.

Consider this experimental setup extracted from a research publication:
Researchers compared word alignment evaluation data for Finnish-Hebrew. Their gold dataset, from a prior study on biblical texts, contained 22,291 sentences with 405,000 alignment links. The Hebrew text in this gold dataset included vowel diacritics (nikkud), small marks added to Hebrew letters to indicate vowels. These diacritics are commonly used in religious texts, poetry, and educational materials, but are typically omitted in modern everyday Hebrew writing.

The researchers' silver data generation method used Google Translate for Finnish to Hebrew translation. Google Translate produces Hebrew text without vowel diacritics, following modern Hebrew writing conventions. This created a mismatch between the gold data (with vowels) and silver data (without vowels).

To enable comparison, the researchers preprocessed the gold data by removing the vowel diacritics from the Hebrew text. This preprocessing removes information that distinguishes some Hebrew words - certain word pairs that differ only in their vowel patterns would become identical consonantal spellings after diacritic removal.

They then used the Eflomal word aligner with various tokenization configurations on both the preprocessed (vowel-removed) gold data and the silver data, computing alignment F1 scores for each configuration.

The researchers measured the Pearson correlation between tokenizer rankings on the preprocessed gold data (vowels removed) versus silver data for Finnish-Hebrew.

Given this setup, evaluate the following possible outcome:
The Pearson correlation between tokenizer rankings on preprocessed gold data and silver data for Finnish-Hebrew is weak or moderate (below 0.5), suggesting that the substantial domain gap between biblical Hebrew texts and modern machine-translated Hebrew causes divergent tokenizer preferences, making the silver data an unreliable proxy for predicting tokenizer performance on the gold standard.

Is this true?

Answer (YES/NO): NO